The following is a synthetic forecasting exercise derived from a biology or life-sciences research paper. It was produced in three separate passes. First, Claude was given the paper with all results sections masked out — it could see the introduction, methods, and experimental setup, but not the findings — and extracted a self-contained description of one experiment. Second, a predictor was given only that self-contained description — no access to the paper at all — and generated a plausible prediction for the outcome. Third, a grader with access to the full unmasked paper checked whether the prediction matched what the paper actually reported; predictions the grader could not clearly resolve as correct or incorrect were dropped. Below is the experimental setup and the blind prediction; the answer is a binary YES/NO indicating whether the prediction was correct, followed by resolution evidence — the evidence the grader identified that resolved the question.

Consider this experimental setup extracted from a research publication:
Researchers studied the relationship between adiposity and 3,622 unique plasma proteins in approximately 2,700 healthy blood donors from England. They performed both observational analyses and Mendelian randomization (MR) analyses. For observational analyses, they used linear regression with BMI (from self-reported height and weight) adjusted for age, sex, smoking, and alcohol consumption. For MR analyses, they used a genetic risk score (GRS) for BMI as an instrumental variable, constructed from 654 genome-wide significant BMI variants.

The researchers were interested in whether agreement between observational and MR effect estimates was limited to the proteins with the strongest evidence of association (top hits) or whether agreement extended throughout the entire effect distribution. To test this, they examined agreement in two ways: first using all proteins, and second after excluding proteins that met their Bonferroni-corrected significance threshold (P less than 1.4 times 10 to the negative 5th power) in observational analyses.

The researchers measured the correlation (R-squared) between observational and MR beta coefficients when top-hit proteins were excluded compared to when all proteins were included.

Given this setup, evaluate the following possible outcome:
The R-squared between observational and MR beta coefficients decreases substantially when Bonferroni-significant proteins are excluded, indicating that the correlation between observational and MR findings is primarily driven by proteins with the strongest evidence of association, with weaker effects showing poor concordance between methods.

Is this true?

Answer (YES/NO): NO